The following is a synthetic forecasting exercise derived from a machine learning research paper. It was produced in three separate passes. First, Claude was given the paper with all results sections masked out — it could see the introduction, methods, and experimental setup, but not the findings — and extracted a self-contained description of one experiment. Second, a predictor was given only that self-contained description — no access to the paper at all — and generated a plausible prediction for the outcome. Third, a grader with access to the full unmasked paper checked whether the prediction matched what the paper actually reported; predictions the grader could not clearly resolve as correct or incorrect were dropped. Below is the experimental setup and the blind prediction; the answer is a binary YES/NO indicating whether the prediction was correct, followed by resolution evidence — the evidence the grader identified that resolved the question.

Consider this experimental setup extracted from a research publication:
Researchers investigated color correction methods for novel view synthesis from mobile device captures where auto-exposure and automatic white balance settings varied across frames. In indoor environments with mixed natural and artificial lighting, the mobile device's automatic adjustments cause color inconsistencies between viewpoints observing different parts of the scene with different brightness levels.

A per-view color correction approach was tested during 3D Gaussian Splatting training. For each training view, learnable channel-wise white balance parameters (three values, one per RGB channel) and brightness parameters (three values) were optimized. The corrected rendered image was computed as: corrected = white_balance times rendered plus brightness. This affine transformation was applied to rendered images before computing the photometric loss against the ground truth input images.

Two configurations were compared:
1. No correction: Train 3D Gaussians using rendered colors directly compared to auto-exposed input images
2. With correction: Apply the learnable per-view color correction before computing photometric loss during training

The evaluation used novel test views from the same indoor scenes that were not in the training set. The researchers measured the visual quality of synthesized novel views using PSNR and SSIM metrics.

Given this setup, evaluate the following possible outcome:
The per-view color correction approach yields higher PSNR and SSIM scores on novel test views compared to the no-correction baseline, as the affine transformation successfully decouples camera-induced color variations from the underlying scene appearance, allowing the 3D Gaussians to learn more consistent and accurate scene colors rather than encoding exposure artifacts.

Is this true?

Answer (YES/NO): YES